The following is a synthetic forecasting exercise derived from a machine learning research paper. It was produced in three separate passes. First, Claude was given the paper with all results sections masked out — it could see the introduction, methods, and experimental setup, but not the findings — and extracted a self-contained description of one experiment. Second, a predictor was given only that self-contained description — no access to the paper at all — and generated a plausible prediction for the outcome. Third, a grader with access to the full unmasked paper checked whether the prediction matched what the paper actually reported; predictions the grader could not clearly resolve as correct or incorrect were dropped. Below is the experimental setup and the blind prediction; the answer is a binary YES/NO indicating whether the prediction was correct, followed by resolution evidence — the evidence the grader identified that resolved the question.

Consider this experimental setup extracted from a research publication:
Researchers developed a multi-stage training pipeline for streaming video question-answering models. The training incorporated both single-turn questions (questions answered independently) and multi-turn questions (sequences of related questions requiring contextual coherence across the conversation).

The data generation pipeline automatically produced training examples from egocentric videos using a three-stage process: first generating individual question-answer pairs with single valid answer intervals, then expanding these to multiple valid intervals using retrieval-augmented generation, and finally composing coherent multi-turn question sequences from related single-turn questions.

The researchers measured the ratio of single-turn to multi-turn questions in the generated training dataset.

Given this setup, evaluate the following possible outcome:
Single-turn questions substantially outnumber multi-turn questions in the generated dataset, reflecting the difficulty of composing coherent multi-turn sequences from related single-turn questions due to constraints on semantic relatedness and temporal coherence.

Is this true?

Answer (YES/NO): YES